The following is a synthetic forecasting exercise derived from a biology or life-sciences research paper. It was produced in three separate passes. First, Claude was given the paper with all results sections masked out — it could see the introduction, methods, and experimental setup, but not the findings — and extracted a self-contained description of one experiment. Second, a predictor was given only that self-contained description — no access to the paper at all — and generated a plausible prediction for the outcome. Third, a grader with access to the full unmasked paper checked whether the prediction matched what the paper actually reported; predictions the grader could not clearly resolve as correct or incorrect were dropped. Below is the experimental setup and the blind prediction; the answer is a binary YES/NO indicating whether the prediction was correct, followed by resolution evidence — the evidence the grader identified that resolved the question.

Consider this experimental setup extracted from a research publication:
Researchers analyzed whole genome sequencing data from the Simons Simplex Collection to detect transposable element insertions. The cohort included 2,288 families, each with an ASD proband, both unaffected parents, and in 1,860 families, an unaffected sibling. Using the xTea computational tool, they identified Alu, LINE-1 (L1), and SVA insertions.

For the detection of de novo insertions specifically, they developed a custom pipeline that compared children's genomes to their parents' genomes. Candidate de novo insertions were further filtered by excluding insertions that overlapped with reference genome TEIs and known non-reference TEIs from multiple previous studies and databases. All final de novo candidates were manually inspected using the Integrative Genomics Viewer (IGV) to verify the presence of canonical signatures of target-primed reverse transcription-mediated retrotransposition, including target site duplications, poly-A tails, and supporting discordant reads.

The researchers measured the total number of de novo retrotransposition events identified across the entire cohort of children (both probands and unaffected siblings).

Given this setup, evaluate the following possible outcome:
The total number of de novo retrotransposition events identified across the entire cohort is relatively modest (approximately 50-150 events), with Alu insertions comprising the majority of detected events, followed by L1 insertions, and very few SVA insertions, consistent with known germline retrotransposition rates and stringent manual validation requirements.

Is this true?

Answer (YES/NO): NO